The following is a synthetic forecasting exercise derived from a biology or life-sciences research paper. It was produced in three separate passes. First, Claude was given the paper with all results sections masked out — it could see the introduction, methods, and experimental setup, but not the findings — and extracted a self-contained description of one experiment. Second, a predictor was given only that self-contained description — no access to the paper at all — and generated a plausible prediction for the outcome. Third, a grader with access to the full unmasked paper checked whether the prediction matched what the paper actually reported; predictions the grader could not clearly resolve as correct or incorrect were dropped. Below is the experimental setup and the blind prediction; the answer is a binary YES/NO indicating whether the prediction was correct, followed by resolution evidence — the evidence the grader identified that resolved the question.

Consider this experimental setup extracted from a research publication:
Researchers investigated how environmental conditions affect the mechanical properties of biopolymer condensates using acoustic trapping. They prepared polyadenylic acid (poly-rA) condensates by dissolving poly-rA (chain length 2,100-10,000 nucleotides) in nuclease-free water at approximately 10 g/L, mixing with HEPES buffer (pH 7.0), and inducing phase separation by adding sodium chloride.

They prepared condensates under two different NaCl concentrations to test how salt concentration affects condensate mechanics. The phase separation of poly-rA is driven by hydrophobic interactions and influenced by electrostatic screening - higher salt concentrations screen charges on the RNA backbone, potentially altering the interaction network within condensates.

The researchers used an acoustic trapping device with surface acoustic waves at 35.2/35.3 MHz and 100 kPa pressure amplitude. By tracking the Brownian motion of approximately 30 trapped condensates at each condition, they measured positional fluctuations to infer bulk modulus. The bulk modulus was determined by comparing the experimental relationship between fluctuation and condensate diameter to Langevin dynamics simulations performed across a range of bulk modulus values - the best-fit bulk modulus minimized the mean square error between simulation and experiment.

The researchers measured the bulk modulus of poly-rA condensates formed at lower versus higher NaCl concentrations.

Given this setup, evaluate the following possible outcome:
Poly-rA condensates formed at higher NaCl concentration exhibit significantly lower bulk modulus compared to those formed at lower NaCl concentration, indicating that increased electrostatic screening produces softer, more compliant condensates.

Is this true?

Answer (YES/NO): NO